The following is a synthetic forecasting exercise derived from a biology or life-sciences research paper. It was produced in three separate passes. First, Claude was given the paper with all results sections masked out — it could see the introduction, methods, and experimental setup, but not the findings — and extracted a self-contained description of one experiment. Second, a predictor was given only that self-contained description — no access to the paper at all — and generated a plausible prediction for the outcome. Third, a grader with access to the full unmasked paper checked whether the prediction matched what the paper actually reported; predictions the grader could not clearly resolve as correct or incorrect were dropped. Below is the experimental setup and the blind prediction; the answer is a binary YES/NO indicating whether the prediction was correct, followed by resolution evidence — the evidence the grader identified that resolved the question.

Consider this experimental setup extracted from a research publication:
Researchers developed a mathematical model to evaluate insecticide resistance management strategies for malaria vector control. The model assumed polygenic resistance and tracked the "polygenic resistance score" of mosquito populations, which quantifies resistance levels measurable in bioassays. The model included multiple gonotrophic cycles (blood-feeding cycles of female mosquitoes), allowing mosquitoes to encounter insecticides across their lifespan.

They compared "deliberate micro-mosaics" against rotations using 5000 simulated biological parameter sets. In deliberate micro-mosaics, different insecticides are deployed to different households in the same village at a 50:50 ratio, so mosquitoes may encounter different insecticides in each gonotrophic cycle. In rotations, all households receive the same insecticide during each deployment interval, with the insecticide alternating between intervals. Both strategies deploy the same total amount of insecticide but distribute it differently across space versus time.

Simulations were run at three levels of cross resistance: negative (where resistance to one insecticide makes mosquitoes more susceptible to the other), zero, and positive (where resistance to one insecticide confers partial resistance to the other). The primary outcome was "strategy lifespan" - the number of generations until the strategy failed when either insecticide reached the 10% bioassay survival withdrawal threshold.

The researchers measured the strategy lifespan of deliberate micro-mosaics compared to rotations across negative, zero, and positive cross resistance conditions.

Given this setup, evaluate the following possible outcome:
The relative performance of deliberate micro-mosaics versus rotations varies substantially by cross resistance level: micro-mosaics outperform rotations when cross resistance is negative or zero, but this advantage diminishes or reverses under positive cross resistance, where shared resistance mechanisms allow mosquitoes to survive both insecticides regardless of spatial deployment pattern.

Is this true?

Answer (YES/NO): YES